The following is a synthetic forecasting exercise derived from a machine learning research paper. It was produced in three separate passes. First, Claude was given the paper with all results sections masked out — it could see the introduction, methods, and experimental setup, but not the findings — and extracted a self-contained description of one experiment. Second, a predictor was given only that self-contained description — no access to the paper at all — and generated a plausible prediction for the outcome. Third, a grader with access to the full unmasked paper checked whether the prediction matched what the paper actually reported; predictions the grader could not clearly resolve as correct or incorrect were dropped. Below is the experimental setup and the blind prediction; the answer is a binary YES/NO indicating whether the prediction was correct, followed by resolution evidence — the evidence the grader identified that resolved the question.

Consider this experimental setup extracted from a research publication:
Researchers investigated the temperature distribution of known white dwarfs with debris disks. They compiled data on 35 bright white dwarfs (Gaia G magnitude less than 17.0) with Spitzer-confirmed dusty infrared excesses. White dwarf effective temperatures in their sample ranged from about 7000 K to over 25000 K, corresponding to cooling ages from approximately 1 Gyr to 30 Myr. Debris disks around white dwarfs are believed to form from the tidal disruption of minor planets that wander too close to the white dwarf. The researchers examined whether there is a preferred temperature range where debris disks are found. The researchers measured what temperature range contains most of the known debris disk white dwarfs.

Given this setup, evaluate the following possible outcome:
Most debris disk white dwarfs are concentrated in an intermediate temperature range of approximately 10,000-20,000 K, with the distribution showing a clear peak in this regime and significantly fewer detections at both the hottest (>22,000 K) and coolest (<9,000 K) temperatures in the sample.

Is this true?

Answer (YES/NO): NO